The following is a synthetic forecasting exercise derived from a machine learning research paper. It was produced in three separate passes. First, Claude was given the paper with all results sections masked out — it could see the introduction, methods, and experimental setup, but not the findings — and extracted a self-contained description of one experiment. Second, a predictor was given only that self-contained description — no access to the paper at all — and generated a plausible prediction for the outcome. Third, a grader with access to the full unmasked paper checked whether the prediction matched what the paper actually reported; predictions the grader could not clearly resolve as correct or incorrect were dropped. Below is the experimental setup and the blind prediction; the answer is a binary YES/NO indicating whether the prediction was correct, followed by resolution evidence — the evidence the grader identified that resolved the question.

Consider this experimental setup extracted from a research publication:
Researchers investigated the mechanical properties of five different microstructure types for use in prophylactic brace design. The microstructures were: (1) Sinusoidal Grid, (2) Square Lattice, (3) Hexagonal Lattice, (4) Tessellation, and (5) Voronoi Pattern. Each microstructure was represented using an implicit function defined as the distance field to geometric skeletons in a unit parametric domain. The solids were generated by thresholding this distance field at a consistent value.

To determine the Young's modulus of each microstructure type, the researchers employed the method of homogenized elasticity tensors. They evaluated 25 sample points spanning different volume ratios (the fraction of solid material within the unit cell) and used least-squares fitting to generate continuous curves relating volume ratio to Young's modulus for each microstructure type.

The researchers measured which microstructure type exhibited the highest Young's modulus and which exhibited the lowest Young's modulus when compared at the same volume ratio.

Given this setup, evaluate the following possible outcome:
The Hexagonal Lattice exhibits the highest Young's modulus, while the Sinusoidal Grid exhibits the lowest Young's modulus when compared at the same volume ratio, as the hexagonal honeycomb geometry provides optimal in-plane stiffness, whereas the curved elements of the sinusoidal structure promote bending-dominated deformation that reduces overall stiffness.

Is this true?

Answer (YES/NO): NO